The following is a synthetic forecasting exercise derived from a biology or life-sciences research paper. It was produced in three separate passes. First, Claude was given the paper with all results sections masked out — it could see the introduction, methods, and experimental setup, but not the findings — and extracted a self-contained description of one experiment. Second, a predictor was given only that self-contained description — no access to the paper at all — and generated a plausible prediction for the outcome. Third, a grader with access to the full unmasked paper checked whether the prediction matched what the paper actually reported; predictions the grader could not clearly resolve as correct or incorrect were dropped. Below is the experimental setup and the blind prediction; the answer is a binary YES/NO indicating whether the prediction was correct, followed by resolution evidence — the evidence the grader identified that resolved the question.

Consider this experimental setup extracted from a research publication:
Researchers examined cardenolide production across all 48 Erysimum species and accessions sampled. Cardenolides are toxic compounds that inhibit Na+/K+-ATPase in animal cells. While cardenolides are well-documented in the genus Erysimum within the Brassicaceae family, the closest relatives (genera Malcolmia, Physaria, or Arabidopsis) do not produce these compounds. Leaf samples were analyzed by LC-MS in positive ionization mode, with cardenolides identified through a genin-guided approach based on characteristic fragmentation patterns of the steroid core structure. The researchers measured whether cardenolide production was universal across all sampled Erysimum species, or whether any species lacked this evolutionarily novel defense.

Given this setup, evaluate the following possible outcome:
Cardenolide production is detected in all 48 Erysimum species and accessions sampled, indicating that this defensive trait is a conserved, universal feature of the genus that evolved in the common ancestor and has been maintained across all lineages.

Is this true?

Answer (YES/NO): NO